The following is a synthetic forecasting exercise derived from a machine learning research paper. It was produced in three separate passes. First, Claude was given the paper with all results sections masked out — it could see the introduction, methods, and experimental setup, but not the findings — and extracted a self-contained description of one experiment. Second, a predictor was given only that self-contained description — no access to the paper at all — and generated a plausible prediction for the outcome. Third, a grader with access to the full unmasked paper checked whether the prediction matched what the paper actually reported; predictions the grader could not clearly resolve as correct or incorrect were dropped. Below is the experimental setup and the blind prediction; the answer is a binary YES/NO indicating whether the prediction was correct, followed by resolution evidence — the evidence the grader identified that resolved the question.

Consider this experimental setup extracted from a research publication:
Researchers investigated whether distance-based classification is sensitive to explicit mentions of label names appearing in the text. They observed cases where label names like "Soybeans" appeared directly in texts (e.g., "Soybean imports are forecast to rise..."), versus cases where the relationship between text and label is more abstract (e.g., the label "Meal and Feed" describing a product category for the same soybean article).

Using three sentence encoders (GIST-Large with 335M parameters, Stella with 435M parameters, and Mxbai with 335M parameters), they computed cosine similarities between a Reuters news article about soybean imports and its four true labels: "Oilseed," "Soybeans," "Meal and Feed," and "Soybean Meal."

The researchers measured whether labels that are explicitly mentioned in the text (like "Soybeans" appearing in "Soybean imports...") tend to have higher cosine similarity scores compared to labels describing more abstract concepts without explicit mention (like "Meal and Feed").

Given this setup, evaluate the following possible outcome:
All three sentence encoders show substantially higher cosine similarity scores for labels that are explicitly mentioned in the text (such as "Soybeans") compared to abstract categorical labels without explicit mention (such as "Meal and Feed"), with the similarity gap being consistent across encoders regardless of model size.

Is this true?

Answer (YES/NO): NO